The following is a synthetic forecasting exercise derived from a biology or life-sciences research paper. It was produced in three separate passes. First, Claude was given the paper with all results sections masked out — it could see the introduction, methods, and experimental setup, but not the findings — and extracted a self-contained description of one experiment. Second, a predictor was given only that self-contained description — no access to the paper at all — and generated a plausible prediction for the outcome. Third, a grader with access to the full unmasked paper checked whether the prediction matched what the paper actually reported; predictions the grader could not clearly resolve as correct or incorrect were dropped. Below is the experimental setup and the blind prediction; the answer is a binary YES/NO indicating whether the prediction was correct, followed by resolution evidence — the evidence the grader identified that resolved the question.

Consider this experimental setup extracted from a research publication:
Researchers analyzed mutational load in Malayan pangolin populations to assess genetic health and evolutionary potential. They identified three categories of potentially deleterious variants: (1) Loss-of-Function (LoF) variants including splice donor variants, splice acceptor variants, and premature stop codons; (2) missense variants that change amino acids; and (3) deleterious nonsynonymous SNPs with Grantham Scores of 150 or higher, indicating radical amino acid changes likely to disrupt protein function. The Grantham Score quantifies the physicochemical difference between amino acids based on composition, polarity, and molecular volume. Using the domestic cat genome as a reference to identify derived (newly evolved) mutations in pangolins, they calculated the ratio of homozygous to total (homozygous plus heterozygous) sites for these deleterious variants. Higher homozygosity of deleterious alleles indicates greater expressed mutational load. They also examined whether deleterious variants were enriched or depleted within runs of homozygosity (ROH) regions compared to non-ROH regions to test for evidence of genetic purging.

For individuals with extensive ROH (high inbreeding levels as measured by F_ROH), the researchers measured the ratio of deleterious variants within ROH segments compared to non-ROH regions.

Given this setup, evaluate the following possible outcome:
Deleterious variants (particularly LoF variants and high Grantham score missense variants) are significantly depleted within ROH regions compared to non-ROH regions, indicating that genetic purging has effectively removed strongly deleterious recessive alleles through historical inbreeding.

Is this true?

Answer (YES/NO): NO